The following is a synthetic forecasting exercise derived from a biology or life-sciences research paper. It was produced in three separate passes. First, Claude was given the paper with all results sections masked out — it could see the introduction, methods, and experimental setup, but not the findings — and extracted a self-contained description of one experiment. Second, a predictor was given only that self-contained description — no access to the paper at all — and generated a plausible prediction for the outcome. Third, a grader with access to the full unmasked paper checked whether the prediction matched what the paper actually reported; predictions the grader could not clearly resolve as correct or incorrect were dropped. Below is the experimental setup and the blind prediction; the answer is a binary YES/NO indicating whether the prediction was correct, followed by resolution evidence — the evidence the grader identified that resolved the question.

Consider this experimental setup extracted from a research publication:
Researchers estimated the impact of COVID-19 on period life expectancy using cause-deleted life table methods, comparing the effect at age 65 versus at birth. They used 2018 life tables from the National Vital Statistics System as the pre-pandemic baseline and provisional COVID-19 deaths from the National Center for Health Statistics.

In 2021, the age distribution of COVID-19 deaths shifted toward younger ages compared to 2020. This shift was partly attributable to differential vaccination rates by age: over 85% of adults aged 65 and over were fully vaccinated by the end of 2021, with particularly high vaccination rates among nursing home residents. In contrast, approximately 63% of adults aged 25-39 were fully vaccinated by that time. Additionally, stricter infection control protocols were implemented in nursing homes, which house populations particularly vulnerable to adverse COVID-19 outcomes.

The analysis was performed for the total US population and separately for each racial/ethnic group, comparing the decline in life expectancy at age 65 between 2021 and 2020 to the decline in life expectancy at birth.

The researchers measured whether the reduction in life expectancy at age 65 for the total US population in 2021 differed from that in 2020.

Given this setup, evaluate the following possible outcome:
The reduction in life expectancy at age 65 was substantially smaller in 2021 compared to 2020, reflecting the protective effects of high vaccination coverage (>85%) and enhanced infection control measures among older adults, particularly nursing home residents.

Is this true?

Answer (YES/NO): NO